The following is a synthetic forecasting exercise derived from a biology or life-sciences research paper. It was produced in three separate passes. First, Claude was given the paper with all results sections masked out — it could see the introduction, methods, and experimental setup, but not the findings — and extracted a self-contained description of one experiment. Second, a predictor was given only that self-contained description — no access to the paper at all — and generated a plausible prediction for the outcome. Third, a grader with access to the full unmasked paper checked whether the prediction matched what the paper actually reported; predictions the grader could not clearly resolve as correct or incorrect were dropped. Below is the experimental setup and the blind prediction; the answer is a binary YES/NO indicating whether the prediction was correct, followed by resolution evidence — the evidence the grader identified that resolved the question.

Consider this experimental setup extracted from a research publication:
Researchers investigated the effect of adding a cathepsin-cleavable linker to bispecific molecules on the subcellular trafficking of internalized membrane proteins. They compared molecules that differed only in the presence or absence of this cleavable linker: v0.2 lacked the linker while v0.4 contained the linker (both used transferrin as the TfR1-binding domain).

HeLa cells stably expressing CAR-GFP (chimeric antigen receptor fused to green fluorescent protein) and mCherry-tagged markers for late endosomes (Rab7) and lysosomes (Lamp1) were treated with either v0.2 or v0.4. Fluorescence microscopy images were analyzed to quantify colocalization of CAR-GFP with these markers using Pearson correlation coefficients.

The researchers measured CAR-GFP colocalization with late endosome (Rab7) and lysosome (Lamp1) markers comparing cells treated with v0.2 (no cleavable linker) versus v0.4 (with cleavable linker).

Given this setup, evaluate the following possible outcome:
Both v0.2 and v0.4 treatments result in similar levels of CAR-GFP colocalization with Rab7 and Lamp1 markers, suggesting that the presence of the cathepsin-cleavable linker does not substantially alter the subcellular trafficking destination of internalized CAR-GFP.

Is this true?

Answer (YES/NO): NO